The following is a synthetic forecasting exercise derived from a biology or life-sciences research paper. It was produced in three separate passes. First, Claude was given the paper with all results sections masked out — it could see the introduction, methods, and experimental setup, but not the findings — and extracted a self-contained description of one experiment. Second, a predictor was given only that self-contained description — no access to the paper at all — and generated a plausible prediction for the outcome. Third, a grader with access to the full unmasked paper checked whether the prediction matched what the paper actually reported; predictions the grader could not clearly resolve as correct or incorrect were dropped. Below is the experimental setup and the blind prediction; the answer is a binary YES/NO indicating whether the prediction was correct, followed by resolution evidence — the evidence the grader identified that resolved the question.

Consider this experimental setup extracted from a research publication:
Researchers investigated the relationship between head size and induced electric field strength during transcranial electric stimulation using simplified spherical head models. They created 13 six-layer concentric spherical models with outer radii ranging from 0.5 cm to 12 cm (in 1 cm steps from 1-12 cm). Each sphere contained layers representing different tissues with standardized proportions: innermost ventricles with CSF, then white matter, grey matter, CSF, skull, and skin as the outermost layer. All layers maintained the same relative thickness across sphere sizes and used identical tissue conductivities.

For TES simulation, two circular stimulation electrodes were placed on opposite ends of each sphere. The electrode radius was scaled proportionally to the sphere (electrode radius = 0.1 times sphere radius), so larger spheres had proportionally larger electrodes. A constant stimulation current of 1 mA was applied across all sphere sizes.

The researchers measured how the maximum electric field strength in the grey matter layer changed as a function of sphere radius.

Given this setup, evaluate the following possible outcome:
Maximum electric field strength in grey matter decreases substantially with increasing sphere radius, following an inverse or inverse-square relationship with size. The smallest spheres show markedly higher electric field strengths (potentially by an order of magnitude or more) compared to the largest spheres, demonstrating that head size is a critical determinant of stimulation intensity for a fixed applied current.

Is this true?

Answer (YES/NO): NO